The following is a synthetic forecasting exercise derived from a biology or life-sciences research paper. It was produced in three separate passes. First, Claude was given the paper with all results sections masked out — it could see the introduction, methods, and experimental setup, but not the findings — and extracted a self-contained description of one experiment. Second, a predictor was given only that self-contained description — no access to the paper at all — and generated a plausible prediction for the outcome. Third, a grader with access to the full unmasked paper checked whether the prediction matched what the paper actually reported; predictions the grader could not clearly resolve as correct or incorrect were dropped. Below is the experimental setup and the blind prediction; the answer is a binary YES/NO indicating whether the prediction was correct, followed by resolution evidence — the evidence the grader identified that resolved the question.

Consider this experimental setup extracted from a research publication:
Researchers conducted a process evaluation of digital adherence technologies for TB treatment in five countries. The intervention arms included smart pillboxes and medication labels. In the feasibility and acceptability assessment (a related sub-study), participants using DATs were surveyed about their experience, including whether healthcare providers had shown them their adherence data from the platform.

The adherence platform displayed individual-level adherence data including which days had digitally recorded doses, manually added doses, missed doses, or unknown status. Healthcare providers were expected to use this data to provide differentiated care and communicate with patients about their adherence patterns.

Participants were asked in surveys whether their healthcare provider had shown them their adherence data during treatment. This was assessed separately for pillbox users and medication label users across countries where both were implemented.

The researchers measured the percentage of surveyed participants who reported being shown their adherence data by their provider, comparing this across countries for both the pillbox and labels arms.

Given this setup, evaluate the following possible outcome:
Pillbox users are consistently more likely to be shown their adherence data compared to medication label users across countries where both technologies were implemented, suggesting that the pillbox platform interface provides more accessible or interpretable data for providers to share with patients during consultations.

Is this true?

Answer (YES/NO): NO